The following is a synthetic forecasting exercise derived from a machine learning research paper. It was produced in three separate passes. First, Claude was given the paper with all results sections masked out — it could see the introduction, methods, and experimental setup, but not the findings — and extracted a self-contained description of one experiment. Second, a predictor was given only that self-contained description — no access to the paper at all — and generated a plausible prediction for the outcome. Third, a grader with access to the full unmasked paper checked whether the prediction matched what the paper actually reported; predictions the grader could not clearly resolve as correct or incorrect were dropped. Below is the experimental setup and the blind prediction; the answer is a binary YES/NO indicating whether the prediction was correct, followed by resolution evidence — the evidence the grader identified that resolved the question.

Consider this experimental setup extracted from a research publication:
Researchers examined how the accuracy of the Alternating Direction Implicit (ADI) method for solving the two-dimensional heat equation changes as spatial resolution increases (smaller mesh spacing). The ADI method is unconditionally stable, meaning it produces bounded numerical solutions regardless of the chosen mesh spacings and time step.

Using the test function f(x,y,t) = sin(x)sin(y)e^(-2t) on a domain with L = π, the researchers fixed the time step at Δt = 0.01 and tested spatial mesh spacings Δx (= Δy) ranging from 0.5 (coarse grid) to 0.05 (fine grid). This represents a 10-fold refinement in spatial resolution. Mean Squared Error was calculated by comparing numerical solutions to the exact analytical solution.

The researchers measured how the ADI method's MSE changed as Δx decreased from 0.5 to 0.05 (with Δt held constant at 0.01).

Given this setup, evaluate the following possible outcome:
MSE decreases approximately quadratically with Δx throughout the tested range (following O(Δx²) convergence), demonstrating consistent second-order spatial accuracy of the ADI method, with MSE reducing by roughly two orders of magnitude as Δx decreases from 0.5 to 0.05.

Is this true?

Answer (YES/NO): NO